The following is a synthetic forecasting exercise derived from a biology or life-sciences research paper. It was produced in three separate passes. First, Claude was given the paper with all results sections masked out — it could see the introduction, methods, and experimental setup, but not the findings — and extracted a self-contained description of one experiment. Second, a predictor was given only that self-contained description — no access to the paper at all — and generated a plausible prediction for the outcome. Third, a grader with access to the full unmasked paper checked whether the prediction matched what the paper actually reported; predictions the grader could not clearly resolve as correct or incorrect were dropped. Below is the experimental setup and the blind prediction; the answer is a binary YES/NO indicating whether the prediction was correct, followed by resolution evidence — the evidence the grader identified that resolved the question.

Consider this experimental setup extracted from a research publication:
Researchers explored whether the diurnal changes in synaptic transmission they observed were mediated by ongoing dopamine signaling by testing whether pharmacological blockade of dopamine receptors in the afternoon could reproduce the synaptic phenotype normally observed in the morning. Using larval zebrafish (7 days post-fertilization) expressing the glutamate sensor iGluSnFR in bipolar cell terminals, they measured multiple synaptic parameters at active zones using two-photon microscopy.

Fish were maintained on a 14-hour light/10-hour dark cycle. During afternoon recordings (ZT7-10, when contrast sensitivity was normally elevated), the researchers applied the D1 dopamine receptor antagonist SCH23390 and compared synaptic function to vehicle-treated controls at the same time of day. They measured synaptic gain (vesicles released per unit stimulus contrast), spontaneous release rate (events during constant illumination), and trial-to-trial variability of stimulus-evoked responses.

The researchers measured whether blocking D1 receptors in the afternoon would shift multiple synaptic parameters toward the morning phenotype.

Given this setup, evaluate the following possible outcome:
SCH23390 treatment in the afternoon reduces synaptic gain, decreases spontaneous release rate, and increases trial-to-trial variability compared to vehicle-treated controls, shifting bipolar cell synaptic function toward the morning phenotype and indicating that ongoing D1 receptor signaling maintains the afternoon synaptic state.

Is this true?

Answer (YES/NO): NO